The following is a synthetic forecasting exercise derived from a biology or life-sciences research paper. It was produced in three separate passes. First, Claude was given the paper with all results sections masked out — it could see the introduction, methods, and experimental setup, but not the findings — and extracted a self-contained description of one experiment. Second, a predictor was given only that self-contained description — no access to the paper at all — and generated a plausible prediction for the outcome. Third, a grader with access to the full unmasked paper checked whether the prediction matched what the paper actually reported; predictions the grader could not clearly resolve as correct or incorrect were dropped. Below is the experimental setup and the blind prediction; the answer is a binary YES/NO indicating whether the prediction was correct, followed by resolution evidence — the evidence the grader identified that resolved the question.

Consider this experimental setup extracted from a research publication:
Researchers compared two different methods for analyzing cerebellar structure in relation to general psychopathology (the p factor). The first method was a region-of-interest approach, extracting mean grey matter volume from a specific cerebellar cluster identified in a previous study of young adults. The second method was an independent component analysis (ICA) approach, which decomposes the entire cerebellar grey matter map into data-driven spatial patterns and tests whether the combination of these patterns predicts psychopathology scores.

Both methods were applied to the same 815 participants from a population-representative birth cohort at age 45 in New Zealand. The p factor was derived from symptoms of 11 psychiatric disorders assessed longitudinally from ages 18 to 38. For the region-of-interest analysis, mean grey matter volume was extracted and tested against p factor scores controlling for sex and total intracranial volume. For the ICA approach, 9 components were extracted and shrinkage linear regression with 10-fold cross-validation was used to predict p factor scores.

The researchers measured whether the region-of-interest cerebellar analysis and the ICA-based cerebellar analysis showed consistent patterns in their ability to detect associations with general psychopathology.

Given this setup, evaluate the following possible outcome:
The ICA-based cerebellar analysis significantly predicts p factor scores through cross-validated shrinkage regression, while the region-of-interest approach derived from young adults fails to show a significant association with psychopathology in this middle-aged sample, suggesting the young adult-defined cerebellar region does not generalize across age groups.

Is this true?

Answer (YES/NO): NO